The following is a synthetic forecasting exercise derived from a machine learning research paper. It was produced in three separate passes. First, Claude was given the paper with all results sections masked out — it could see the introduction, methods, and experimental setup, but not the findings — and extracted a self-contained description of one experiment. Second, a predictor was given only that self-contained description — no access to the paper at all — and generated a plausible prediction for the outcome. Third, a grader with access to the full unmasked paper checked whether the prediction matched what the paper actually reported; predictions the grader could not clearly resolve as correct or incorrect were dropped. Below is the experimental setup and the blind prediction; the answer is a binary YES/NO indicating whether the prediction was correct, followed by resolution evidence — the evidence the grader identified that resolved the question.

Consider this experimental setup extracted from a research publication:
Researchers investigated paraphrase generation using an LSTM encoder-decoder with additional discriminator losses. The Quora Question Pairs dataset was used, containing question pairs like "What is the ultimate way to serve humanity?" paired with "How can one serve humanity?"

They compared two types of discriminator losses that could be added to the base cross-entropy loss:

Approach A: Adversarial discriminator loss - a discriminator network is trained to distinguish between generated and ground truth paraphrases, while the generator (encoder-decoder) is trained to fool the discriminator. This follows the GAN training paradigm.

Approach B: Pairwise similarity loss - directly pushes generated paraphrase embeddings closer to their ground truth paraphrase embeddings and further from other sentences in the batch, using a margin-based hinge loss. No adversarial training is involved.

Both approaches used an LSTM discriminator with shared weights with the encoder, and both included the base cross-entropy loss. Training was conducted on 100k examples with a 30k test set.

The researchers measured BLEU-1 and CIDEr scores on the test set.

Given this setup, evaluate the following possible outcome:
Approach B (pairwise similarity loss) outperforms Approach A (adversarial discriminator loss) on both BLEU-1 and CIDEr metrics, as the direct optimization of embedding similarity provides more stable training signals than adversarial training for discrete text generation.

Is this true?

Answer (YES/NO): YES